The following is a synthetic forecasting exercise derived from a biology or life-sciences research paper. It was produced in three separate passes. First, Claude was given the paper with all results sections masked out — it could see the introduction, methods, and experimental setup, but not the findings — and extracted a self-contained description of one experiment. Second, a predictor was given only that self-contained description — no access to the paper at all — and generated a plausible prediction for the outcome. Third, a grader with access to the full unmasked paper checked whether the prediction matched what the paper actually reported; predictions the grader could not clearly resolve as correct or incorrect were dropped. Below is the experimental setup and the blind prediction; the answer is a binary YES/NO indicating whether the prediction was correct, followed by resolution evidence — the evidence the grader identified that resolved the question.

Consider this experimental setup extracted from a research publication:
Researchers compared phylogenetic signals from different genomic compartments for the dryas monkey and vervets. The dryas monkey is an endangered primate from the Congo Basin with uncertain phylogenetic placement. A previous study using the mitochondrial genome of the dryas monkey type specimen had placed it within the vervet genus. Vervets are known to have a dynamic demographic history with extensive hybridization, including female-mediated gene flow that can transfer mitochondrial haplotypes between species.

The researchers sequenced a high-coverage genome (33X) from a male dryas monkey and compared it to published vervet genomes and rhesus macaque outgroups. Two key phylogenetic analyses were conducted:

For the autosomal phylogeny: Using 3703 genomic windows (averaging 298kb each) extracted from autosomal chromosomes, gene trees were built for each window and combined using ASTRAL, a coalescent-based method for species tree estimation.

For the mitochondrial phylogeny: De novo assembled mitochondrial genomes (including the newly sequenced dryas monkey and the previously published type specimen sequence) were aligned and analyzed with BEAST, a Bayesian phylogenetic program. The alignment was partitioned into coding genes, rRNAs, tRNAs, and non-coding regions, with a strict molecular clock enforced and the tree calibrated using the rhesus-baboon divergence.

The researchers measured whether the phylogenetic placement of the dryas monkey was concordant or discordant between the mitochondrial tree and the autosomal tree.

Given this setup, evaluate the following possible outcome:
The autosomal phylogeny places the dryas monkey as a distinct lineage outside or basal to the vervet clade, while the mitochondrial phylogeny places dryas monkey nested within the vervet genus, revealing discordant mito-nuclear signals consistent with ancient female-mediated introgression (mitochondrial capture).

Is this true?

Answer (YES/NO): YES